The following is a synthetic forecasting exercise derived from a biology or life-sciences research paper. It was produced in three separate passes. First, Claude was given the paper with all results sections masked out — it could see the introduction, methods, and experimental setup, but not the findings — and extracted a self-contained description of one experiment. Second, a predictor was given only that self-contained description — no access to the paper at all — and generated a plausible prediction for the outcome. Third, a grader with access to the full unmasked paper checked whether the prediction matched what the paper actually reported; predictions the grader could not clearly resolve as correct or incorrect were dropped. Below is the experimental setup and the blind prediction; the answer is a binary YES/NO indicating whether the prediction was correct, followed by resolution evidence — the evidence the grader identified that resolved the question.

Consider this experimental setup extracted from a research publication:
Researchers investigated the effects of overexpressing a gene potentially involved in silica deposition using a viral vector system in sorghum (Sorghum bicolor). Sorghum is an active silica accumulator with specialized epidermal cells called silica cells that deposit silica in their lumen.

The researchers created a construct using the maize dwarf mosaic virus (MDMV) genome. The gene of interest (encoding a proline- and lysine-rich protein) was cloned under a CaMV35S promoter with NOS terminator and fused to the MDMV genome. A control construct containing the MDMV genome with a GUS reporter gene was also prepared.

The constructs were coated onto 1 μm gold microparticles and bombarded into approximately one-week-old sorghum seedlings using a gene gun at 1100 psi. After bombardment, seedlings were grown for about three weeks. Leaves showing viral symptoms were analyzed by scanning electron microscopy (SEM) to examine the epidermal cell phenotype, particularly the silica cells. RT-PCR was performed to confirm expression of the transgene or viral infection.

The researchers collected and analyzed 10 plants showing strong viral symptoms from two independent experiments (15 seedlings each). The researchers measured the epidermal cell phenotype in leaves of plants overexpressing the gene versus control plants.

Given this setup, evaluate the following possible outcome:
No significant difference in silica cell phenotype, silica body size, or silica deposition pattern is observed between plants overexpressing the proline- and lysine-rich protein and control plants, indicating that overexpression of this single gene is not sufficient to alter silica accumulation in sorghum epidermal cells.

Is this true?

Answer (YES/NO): NO